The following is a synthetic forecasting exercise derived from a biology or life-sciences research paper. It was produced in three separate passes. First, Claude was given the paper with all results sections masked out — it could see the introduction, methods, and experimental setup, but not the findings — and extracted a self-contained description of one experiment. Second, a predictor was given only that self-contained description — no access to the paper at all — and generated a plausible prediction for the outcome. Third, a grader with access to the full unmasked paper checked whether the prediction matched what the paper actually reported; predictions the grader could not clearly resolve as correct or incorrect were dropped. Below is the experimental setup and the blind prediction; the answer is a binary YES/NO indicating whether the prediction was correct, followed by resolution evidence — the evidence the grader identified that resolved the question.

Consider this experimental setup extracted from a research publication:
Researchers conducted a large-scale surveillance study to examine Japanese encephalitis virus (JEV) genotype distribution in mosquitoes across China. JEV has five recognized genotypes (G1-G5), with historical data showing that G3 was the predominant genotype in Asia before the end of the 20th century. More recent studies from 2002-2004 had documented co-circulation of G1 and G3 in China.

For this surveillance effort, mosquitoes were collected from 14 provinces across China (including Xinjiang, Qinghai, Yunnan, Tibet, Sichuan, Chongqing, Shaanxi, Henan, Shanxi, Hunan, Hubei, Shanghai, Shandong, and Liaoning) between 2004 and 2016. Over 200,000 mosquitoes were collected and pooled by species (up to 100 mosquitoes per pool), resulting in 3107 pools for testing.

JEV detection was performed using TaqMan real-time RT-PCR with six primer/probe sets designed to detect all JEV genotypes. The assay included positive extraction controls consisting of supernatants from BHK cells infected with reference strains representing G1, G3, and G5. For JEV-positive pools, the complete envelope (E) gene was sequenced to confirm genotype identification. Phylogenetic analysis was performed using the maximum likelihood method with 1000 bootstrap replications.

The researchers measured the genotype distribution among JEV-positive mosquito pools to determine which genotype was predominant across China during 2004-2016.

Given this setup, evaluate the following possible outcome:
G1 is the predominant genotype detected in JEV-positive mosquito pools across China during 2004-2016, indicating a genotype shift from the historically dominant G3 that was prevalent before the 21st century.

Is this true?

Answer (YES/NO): YES